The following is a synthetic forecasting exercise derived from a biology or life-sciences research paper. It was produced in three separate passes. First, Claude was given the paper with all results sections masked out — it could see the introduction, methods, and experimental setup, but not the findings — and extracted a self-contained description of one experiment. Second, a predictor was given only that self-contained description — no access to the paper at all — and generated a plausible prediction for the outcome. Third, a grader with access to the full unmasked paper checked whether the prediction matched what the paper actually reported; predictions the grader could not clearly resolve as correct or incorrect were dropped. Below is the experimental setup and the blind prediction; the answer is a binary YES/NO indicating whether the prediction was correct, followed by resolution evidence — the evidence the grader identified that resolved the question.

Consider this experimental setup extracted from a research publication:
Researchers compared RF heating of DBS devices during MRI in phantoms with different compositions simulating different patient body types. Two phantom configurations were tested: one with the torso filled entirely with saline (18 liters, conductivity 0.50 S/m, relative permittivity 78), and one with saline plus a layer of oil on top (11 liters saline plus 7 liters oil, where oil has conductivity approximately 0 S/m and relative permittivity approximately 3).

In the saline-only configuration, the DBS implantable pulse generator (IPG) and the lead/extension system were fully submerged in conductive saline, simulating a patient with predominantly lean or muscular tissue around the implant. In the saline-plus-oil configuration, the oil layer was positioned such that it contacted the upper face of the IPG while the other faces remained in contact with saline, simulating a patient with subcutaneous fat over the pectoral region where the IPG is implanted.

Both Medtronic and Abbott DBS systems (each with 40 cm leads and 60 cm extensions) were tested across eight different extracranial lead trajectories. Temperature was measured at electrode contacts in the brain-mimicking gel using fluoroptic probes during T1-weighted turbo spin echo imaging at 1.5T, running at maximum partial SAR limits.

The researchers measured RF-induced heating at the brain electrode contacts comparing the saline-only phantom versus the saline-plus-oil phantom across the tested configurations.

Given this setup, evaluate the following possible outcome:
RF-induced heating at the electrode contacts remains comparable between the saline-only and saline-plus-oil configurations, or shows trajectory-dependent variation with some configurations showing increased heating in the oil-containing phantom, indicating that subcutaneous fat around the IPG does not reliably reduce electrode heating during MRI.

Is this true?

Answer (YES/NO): YES